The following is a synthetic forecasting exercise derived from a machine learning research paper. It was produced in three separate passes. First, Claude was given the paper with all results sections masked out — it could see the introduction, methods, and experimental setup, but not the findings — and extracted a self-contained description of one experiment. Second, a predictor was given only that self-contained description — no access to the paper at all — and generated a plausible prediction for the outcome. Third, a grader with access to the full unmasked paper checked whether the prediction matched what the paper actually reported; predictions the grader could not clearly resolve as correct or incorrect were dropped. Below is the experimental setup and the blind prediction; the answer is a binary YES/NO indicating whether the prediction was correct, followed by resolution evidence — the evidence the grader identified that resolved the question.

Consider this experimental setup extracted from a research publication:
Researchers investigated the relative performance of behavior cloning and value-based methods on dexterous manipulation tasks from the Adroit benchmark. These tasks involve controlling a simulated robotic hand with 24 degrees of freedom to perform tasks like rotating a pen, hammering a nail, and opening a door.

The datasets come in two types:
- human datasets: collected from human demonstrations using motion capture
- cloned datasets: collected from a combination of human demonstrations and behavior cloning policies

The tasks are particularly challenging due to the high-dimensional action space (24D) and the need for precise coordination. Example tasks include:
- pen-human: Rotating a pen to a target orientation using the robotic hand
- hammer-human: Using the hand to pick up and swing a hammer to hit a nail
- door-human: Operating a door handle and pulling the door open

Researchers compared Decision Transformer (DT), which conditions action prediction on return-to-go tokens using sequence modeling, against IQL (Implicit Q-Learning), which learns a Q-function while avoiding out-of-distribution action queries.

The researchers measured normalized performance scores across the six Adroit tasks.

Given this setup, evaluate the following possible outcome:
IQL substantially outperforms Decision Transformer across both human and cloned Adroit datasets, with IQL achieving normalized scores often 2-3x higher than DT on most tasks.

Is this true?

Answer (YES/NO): NO